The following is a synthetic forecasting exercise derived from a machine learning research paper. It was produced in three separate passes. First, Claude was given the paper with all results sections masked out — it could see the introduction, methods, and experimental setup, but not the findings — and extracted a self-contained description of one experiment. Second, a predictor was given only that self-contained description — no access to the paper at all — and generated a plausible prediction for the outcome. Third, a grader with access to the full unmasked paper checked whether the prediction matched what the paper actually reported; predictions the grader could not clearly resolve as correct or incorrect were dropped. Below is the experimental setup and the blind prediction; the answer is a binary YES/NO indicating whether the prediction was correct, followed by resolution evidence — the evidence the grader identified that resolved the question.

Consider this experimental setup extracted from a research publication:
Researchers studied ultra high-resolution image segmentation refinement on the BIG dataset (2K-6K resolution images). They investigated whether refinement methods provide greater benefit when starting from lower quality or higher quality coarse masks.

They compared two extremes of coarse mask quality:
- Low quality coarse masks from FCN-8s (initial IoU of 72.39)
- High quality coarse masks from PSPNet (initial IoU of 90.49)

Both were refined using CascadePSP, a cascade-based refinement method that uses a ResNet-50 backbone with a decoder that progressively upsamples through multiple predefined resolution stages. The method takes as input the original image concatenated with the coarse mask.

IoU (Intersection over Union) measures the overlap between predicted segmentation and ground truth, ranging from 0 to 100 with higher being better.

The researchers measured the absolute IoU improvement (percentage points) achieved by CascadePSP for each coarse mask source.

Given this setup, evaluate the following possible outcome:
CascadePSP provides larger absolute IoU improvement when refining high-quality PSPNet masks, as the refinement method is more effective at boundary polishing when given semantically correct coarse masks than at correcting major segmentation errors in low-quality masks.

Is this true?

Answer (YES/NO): NO